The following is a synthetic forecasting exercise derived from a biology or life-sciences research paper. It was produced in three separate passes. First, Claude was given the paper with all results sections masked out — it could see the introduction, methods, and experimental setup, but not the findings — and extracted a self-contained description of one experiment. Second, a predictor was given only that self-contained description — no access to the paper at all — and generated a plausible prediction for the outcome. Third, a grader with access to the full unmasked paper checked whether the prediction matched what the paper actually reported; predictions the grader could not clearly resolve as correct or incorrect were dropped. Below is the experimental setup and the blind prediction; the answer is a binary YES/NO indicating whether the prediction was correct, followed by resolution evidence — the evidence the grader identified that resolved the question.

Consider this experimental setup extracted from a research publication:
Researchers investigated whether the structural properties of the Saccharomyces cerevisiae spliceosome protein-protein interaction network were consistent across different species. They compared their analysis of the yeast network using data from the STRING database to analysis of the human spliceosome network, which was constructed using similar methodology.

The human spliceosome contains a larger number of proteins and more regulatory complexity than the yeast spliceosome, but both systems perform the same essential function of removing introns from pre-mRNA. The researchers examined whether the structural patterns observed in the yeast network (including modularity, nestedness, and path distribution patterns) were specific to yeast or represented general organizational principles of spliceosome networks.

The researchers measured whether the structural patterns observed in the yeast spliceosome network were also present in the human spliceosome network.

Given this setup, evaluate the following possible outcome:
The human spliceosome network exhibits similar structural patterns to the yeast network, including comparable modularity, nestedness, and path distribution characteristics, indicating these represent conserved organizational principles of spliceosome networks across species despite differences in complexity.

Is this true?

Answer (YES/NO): NO